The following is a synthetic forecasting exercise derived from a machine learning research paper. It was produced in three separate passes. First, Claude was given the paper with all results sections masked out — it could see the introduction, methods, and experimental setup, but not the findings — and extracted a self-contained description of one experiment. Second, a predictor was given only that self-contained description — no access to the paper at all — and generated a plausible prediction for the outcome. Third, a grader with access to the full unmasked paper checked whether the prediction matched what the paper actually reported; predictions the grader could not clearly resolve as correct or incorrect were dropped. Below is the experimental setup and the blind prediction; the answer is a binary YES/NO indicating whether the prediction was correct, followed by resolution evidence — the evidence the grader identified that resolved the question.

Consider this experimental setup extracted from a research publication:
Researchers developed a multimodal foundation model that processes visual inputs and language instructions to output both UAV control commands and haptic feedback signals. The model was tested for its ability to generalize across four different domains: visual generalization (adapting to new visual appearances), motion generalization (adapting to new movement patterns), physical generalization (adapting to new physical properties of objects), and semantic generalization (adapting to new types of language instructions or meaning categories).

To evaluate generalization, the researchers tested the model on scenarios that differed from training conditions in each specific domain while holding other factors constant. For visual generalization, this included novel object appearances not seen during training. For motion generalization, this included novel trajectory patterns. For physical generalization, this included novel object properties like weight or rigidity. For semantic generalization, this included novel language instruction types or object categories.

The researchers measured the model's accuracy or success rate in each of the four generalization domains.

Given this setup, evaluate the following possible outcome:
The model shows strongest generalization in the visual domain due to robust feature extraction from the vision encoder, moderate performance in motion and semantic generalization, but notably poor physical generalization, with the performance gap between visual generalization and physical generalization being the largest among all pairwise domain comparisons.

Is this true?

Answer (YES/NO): NO